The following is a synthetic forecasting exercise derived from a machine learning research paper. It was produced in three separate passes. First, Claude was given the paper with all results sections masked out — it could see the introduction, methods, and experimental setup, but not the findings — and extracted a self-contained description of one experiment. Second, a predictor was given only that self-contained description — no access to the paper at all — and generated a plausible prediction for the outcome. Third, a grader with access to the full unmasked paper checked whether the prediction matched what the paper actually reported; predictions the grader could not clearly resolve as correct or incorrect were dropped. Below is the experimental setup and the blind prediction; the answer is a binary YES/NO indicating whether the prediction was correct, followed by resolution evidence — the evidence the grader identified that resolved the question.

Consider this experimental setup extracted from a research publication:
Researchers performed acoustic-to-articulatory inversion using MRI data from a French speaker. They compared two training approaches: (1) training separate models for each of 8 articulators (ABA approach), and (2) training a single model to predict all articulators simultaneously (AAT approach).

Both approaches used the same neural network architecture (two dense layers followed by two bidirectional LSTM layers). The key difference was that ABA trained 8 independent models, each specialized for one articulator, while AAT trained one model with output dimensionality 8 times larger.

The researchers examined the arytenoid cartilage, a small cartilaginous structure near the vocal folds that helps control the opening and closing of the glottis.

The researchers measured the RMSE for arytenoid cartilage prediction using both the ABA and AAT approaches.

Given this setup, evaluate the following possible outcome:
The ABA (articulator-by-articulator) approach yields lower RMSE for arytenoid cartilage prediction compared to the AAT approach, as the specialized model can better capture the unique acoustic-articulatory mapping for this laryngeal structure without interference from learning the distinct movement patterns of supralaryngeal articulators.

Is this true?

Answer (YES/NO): YES